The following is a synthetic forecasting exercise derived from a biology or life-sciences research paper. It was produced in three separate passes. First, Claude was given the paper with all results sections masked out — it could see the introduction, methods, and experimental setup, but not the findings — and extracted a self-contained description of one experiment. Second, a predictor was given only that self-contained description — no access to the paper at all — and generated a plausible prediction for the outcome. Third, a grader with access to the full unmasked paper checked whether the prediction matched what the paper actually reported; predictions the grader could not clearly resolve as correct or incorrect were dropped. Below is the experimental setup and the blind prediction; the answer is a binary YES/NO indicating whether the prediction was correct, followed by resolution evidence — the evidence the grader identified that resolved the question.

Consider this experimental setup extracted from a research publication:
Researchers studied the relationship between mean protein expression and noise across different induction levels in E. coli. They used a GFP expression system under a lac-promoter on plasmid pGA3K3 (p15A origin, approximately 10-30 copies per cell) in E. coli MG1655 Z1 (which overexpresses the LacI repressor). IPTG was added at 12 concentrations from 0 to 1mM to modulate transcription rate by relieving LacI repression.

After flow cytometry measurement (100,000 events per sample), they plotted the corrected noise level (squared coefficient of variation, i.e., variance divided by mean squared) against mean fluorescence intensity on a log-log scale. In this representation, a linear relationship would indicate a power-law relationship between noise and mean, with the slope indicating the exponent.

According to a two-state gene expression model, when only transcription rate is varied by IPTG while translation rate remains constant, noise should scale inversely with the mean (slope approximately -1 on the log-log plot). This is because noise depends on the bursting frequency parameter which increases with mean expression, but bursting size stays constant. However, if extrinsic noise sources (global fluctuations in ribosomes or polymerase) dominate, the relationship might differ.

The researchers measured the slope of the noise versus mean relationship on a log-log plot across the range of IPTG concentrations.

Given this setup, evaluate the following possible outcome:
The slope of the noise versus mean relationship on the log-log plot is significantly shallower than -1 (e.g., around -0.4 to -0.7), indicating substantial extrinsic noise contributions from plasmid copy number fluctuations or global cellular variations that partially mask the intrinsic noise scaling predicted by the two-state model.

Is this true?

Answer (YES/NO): NO